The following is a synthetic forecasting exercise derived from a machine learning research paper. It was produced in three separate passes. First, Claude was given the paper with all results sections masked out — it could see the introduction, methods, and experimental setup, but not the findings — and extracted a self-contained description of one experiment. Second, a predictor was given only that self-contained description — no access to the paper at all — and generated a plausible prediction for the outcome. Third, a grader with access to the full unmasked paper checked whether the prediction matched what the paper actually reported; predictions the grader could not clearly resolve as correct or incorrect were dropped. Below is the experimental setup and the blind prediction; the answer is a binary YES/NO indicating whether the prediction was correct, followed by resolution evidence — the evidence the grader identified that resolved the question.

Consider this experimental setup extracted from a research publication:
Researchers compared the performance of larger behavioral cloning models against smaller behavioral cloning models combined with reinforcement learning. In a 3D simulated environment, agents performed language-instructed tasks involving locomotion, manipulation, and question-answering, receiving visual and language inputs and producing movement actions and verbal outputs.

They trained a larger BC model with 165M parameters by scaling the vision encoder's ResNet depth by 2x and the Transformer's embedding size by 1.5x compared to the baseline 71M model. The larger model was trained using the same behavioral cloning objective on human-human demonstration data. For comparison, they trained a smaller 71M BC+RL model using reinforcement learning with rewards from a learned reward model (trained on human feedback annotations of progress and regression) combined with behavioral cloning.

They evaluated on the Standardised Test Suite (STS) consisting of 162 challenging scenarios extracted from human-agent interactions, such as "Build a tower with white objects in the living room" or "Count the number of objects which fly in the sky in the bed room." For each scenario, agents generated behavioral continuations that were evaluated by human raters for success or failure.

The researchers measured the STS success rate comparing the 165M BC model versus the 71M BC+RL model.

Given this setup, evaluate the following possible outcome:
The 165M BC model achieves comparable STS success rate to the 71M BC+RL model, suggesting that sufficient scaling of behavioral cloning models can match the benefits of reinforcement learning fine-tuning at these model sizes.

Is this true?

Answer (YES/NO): NO